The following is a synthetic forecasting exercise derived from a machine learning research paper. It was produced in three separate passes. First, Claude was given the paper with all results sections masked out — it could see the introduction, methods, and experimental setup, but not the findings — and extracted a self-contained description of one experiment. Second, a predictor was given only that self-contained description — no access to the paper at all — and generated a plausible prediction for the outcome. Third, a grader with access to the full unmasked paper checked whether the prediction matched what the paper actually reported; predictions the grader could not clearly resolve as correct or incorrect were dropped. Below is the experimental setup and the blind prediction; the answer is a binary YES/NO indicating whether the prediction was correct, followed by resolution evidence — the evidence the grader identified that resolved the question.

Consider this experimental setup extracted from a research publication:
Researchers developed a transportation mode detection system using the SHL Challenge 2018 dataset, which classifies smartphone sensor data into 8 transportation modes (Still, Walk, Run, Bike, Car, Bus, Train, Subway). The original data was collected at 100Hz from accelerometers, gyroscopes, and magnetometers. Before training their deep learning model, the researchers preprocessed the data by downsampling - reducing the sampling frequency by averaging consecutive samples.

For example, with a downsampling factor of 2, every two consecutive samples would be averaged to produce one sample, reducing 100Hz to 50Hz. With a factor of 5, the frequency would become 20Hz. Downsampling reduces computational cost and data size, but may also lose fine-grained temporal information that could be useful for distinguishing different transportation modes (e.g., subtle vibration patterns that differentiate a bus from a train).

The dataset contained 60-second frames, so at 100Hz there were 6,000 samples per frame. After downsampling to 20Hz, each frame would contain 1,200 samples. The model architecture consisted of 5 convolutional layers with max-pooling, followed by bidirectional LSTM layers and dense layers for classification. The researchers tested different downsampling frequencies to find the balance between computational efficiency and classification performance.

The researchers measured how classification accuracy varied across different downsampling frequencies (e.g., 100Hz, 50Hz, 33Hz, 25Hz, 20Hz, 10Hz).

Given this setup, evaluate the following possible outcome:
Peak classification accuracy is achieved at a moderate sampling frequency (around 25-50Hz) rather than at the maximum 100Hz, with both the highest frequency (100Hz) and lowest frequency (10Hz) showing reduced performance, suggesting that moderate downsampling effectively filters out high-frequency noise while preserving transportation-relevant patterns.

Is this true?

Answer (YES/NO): NO